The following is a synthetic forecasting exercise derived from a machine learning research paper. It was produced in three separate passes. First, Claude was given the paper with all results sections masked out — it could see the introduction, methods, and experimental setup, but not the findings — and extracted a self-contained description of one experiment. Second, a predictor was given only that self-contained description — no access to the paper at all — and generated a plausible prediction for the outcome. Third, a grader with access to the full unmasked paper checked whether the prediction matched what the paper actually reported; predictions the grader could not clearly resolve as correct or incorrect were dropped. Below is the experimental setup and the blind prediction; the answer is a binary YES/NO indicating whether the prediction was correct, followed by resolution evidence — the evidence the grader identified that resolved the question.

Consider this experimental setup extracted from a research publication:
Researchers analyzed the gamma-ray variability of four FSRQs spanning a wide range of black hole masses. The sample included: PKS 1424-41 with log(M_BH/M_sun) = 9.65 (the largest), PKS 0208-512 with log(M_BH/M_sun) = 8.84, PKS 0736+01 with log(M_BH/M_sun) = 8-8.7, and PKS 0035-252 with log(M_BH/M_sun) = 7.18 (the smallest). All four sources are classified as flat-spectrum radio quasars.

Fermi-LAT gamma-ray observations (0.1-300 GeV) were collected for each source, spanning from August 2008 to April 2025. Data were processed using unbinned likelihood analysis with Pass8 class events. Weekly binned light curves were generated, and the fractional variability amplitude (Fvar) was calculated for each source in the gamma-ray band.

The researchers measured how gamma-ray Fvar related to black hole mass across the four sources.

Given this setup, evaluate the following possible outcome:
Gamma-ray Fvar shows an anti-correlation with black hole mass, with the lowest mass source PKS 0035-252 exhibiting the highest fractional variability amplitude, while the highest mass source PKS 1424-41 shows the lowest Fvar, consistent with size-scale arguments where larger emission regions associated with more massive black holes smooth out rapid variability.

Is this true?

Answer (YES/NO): NO